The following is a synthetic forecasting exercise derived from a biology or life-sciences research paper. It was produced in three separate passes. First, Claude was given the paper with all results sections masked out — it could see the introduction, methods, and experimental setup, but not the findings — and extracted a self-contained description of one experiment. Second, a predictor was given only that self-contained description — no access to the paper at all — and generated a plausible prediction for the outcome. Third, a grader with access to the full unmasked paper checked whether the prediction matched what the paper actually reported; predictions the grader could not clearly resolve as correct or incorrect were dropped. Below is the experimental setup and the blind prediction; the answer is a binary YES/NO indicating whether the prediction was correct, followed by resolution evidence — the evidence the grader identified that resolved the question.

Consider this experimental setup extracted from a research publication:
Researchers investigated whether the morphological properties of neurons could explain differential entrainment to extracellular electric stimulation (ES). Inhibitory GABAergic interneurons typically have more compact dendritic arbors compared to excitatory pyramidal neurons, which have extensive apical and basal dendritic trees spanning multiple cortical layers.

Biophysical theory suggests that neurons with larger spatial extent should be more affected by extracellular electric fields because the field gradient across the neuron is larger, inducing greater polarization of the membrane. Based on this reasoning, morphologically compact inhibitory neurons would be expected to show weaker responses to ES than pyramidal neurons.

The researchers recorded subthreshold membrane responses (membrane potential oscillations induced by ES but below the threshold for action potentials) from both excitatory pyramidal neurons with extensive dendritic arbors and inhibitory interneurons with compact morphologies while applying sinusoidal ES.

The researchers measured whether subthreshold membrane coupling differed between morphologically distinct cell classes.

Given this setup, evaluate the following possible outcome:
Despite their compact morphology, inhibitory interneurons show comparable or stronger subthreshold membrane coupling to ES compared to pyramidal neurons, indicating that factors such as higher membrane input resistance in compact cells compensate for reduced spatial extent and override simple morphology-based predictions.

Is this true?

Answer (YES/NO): YES